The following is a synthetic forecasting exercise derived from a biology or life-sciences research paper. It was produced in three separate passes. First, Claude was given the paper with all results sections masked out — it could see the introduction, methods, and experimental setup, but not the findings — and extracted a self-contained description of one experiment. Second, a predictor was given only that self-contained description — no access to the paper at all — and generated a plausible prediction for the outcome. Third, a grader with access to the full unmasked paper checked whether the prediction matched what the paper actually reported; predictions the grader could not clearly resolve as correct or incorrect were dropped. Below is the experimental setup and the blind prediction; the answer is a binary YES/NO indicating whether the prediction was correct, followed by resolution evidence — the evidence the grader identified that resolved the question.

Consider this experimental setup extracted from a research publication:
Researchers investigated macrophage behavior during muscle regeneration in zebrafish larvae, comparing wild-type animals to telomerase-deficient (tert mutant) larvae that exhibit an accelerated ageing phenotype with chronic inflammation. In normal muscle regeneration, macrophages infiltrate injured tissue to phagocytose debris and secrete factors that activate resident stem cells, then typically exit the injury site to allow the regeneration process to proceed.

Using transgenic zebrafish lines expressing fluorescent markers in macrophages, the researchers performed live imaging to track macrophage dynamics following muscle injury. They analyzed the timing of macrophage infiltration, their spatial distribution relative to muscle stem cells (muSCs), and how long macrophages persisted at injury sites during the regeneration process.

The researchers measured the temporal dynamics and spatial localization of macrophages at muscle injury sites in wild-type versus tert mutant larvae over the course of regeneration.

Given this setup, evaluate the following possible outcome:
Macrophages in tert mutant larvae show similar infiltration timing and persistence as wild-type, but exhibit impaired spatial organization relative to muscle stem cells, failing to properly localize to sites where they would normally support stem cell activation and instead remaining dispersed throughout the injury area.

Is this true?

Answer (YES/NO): NO